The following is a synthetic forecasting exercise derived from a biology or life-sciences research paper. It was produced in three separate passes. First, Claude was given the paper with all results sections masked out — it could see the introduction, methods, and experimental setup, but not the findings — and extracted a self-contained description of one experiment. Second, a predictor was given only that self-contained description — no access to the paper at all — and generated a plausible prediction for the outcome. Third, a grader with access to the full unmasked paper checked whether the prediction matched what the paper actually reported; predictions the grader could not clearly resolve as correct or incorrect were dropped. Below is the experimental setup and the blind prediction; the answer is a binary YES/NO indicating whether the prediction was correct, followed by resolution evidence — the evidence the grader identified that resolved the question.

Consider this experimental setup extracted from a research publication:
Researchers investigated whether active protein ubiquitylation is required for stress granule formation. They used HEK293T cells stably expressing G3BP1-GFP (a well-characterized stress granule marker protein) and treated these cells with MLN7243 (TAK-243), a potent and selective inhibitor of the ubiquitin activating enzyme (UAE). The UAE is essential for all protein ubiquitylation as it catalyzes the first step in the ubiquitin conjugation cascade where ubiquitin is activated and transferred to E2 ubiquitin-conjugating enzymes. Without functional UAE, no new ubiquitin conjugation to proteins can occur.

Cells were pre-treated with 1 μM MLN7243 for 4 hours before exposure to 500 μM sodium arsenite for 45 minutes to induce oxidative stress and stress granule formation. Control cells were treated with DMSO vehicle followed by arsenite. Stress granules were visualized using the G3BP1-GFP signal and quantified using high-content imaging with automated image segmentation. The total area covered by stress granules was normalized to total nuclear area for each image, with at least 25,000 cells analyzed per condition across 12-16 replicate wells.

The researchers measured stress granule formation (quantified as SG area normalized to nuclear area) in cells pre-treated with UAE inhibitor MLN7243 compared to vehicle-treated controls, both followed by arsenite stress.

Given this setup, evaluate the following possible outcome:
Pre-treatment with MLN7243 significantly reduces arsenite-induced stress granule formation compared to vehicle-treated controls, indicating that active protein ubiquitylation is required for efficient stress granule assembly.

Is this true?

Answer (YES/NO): NO